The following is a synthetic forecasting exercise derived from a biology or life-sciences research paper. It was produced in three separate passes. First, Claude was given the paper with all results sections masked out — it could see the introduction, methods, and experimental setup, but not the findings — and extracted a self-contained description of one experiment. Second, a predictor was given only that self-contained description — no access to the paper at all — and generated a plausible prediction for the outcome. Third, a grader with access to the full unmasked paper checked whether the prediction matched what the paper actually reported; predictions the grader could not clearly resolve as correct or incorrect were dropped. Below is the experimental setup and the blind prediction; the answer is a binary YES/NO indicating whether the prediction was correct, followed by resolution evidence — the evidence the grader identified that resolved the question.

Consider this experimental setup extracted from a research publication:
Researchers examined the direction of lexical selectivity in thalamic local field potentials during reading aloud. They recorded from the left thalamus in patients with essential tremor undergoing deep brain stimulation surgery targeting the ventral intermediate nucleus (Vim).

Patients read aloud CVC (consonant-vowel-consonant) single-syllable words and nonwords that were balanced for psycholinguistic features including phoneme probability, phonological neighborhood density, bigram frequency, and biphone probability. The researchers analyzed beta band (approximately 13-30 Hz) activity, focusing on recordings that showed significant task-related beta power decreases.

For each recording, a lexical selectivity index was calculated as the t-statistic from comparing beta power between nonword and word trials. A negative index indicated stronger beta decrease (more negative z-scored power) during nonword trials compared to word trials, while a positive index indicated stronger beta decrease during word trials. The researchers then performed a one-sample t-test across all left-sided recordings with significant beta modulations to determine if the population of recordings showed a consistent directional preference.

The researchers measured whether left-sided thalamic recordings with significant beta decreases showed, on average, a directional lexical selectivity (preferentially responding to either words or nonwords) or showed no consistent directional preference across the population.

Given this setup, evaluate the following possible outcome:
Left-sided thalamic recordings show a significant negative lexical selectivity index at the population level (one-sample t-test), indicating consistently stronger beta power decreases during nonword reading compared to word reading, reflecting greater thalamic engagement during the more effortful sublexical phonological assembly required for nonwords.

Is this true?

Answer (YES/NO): YES